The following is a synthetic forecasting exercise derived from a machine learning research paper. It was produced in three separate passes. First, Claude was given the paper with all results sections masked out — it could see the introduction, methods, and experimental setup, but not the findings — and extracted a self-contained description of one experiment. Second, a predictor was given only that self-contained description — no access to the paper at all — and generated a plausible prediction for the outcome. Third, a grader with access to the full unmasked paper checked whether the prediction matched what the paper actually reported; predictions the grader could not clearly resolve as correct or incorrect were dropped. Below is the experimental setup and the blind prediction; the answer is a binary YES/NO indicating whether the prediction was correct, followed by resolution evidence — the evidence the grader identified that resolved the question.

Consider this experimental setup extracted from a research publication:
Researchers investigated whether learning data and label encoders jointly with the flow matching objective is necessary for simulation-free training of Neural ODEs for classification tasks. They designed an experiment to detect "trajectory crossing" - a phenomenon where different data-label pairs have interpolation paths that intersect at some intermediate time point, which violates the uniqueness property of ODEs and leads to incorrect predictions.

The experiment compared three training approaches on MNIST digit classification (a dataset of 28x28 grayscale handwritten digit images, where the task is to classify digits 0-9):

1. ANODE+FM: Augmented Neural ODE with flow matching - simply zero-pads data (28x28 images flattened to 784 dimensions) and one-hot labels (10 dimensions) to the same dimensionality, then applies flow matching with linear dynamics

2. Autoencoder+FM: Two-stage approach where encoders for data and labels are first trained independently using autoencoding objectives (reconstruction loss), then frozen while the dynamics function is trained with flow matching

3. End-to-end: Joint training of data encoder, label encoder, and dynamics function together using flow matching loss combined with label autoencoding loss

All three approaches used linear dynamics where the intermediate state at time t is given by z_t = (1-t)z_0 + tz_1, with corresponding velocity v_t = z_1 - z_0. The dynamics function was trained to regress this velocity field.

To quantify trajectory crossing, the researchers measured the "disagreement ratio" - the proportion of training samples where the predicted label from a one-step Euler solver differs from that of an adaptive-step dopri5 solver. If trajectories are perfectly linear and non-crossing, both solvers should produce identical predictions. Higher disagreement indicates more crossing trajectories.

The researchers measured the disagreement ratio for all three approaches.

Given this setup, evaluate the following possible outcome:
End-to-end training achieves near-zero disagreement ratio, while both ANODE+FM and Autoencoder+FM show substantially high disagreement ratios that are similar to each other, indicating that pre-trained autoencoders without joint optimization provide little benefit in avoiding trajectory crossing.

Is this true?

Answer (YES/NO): NO